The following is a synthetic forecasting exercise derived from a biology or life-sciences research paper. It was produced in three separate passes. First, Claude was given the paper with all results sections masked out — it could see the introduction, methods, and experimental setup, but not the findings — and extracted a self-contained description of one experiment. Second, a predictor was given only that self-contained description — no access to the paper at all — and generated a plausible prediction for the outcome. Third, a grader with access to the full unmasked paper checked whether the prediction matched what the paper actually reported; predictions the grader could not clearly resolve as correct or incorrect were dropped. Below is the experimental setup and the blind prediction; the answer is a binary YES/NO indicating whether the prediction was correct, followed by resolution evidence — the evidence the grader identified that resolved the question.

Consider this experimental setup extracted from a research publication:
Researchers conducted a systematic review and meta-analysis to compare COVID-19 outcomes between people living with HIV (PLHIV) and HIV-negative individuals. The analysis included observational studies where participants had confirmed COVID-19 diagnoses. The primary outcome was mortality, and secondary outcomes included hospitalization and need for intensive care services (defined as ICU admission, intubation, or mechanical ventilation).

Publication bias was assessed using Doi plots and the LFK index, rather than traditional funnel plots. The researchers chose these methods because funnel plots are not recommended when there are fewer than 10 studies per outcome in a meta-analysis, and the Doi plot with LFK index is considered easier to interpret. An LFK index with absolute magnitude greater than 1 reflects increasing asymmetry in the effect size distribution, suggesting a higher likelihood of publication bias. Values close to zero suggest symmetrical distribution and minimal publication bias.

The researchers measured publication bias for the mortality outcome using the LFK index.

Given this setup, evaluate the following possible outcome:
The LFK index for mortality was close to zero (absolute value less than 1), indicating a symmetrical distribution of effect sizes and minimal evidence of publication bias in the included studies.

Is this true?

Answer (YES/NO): NO